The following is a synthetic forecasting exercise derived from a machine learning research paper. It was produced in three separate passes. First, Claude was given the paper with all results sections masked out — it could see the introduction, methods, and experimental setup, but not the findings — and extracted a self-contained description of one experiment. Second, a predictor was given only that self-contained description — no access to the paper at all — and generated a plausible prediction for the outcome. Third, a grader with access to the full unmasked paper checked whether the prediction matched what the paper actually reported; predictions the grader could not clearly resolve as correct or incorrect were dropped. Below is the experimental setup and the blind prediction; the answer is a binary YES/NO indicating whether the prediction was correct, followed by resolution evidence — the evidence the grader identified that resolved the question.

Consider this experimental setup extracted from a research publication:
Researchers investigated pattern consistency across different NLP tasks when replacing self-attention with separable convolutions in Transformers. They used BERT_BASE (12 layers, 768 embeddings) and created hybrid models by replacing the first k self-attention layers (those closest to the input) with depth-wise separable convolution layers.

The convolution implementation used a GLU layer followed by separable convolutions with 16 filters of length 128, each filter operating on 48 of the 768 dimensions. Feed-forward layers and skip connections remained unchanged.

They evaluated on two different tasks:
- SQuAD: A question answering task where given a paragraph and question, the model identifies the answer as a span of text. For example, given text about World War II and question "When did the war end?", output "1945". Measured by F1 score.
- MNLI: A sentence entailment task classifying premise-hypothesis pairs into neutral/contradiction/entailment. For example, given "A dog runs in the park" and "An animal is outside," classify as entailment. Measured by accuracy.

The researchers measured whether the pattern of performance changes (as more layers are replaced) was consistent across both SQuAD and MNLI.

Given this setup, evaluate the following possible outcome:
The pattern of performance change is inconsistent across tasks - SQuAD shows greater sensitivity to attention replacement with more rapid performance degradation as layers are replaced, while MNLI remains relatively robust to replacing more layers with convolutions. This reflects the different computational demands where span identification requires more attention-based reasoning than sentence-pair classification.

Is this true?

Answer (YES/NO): NO